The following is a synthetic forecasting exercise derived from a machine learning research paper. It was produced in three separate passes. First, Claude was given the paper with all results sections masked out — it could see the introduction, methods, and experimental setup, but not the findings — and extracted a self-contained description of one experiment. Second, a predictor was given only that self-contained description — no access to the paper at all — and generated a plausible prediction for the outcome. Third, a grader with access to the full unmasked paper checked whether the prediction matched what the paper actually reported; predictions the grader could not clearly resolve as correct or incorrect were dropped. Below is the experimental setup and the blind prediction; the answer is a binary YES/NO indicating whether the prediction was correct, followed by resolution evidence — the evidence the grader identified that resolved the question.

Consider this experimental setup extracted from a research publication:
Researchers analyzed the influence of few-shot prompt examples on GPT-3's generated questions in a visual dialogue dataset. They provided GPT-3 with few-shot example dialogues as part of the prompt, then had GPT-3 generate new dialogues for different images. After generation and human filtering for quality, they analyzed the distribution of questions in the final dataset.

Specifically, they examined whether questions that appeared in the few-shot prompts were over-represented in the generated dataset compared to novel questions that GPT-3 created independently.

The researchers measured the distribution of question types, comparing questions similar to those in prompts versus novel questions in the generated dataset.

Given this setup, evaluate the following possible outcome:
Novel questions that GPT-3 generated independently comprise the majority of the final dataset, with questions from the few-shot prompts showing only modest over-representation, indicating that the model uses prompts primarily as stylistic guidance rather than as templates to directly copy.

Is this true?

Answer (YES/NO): NO